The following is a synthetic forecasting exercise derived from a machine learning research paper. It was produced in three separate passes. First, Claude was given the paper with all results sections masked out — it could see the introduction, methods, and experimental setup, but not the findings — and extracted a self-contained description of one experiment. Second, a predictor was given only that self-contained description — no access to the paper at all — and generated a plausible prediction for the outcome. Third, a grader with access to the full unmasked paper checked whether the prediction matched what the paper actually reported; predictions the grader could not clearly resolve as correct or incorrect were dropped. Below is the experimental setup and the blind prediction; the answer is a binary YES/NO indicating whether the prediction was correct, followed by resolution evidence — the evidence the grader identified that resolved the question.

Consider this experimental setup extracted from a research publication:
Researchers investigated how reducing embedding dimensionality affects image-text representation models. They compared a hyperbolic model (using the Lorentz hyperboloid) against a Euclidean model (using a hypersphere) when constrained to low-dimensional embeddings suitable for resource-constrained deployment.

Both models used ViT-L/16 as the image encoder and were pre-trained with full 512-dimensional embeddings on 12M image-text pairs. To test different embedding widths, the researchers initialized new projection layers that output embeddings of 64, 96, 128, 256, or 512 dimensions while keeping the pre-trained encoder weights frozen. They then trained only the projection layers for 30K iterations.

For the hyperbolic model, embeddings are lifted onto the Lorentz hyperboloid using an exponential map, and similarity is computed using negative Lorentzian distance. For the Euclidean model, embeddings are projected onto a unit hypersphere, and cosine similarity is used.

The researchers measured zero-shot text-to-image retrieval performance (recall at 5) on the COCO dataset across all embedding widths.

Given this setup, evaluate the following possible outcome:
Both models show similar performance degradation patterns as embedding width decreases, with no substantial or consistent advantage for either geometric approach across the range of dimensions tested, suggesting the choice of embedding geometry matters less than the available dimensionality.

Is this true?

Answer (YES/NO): NO